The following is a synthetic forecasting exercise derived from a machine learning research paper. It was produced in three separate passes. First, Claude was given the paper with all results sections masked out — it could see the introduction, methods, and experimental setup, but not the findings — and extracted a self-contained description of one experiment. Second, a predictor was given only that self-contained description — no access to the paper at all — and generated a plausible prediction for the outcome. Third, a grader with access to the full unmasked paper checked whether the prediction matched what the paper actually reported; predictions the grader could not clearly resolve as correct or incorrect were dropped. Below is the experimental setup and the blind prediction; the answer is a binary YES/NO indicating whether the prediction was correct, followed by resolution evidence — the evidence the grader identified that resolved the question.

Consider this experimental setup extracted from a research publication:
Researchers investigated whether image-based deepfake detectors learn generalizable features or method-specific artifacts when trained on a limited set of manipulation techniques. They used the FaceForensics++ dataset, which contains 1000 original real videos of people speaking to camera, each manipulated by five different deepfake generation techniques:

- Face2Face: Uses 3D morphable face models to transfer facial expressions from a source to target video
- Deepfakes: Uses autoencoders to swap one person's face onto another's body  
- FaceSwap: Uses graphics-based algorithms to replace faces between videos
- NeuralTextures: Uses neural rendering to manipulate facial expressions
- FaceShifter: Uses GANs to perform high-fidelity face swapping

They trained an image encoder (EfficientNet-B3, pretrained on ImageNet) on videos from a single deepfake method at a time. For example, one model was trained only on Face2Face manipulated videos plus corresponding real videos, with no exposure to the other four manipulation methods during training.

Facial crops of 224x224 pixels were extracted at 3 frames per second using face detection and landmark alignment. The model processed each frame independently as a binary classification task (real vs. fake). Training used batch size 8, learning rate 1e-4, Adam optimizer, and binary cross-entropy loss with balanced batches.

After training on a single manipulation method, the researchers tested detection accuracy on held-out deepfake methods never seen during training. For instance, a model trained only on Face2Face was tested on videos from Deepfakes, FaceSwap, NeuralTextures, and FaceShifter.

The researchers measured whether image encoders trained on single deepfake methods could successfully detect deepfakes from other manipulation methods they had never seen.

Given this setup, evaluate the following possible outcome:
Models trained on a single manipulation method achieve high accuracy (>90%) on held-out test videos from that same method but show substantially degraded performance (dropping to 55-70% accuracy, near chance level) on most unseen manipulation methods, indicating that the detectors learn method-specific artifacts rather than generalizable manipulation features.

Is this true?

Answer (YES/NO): NO